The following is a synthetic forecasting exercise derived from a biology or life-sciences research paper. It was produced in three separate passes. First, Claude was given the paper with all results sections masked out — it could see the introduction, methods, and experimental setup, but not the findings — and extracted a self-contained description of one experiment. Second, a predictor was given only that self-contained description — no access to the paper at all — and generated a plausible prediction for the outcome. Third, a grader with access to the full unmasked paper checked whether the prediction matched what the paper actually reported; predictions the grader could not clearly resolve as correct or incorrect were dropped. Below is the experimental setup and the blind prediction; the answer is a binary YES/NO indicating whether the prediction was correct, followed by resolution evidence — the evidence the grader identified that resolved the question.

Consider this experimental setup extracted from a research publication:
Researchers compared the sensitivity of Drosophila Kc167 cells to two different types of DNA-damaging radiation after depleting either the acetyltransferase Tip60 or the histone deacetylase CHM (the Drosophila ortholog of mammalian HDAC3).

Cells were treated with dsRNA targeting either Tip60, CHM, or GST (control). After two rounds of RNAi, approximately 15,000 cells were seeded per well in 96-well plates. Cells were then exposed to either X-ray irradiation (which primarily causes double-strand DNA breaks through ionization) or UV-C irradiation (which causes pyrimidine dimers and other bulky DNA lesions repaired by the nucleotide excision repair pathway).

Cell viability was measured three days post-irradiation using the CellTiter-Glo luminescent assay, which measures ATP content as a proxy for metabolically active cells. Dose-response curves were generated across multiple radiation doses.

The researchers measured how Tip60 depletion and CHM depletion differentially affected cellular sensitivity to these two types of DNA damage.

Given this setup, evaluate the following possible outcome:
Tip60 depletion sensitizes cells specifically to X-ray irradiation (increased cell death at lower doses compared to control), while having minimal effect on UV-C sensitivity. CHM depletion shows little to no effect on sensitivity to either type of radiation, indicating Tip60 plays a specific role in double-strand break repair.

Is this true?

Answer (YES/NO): NO